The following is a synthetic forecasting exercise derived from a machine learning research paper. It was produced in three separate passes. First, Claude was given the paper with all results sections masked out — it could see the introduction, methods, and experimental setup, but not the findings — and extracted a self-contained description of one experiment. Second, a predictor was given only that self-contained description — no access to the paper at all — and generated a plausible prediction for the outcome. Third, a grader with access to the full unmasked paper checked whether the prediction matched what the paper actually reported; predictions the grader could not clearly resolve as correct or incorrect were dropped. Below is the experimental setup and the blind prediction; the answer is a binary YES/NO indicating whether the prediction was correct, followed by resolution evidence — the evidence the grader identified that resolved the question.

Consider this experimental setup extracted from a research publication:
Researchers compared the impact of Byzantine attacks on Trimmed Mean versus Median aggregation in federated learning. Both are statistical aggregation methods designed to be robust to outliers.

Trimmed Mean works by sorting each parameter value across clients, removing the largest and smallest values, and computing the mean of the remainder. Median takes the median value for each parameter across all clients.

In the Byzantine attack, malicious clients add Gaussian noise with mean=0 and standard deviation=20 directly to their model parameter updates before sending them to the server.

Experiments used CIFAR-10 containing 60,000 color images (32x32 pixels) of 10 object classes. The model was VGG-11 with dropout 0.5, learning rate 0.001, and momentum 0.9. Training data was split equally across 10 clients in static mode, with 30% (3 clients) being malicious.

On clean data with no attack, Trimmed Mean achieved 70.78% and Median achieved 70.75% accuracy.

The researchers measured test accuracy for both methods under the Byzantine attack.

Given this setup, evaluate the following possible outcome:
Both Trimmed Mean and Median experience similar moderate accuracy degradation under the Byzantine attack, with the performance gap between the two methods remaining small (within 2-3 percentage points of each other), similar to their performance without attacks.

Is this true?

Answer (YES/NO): NO